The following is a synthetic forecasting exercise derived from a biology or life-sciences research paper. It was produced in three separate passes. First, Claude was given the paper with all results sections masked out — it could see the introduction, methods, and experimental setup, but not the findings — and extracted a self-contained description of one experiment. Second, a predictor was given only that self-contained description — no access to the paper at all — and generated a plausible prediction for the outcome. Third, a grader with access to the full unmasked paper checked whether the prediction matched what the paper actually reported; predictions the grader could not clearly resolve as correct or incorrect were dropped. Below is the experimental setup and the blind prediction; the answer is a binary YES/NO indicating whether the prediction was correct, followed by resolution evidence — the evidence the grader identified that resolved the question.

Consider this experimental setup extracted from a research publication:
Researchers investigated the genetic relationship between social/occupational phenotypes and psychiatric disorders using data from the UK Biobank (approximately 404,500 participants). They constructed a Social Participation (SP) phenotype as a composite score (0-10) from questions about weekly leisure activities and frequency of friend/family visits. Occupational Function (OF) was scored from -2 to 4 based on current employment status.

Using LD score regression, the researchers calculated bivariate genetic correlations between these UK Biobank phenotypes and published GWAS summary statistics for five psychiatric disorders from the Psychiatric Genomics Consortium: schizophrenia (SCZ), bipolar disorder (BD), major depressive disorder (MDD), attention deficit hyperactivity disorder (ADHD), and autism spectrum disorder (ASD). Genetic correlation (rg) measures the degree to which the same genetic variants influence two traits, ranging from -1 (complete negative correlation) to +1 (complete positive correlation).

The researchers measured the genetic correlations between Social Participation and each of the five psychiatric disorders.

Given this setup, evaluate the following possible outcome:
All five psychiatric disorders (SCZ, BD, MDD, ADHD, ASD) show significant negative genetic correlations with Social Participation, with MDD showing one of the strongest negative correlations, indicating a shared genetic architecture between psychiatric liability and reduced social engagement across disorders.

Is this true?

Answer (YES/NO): NO